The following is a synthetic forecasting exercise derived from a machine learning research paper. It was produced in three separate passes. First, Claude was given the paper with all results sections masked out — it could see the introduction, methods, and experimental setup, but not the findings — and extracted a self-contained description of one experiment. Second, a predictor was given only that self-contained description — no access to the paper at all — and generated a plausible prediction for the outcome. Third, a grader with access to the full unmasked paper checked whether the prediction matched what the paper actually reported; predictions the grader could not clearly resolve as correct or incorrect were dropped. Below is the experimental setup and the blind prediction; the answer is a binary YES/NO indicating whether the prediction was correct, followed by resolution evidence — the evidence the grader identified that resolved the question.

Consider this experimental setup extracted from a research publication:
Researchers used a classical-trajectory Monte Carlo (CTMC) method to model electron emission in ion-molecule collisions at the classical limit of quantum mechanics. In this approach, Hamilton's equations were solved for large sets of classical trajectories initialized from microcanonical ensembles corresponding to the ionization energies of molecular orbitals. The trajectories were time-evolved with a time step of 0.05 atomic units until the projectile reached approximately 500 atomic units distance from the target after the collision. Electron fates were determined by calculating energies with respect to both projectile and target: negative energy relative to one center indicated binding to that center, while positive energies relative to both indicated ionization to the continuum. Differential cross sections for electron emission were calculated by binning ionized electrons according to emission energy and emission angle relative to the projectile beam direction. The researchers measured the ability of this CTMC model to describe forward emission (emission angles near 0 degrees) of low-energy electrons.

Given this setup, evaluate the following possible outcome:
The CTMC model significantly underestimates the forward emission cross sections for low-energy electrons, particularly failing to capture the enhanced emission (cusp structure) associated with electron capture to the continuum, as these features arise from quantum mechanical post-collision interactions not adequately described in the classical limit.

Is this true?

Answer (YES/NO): YES